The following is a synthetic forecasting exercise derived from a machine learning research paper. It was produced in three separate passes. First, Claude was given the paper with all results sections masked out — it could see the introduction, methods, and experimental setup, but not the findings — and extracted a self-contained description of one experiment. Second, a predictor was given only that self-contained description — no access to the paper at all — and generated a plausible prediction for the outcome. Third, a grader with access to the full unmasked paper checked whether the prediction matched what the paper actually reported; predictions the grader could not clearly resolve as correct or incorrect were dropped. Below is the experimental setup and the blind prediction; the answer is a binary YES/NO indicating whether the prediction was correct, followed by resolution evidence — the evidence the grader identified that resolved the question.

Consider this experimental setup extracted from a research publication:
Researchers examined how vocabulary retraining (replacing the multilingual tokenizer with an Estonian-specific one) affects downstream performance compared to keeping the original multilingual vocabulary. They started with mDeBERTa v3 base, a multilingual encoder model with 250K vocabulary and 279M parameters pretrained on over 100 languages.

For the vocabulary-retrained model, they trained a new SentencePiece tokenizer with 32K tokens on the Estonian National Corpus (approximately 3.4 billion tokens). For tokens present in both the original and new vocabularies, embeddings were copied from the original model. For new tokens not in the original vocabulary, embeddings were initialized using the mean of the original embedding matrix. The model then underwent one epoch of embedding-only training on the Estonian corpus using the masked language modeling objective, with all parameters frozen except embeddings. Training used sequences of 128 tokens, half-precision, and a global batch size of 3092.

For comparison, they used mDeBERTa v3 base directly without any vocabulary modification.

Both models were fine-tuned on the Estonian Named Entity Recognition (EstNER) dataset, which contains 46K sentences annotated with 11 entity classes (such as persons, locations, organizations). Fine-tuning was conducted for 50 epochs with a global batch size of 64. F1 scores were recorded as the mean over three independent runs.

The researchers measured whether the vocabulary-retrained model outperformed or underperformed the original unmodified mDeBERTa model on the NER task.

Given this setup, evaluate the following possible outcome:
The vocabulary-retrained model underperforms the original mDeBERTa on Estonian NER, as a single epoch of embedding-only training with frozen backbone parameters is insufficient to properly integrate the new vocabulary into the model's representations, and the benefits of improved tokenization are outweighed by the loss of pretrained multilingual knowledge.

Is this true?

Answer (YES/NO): YES